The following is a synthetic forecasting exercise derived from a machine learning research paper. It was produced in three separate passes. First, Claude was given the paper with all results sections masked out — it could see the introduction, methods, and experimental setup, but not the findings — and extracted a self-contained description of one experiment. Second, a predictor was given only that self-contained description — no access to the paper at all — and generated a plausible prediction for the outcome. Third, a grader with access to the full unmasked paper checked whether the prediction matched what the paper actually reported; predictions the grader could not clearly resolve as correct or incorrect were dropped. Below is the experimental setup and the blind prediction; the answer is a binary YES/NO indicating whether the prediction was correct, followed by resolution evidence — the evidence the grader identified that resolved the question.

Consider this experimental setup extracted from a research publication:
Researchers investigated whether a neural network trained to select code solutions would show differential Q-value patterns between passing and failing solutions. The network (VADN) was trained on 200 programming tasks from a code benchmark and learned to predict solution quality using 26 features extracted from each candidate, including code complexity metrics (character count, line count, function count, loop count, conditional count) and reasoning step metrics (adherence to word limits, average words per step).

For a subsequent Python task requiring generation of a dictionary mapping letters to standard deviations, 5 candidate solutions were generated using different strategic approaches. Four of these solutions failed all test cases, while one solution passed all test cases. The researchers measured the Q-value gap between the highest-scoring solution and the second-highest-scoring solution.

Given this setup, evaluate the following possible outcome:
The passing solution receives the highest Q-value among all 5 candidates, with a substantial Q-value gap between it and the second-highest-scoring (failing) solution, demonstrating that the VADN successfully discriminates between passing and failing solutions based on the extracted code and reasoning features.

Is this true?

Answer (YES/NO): YES